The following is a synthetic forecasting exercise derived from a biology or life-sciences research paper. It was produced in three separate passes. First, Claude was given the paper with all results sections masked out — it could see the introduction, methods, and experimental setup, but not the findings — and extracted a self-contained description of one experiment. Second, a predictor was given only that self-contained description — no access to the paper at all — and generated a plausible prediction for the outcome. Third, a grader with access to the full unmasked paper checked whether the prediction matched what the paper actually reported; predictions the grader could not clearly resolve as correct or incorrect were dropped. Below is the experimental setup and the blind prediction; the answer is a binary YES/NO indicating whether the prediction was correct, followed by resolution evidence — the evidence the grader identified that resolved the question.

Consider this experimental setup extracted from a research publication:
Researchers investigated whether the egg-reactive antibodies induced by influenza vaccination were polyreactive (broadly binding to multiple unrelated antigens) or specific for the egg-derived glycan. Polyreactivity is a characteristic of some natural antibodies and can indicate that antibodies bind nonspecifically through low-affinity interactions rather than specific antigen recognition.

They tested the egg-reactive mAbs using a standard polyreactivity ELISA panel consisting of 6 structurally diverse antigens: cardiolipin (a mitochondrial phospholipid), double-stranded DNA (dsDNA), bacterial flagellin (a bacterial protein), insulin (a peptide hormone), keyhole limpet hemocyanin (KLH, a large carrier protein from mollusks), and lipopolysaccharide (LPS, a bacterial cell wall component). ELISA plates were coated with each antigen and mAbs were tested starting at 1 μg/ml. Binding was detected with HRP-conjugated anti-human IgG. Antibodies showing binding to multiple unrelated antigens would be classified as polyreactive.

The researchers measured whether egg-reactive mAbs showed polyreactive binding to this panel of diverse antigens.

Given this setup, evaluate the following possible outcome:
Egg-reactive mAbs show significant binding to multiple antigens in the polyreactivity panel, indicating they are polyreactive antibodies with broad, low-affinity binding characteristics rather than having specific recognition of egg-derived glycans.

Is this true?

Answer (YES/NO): NO